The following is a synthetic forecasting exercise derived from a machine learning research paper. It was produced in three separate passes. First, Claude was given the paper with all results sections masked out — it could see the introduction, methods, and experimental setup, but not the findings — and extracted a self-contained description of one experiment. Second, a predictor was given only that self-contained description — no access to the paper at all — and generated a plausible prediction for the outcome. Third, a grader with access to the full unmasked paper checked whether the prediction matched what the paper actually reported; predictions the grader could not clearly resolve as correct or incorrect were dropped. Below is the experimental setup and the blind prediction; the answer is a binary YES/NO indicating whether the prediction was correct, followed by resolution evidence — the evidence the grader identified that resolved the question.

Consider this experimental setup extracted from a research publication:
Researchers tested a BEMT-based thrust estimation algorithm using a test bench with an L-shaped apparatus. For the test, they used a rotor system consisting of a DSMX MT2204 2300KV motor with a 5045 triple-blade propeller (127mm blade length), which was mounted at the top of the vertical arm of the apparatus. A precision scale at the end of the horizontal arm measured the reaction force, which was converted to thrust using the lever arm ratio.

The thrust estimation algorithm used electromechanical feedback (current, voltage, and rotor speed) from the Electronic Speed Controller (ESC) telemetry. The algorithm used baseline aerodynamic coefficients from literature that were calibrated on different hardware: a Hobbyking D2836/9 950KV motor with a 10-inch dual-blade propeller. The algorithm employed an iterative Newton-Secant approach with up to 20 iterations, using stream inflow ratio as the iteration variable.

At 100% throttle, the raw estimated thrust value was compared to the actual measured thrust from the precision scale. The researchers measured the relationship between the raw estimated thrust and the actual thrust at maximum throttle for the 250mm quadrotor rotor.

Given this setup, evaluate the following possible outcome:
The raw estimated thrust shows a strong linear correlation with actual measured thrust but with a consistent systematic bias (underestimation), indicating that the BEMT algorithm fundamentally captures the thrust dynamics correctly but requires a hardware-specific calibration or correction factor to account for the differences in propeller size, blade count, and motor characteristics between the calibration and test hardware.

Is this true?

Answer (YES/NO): NO